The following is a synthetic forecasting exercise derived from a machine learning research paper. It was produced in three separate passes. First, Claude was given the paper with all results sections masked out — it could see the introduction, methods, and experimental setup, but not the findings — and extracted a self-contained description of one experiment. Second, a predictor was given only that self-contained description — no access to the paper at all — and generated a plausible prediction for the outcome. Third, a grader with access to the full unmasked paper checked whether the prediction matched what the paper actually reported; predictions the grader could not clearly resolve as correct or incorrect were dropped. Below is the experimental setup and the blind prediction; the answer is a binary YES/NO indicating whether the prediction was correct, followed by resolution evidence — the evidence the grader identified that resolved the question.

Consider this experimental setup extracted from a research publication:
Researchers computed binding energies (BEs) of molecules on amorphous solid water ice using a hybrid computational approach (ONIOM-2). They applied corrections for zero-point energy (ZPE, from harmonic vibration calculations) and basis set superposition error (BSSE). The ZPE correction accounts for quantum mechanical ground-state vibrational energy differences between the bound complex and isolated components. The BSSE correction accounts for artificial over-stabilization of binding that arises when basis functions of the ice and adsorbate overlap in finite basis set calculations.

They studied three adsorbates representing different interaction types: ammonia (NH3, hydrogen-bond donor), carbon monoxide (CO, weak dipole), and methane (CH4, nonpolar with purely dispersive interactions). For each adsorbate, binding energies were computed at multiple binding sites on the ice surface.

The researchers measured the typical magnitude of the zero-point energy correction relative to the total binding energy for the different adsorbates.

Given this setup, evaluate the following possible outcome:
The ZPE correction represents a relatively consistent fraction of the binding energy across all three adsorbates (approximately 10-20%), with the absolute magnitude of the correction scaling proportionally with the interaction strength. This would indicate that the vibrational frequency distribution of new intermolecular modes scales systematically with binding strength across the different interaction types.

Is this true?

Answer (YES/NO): NO